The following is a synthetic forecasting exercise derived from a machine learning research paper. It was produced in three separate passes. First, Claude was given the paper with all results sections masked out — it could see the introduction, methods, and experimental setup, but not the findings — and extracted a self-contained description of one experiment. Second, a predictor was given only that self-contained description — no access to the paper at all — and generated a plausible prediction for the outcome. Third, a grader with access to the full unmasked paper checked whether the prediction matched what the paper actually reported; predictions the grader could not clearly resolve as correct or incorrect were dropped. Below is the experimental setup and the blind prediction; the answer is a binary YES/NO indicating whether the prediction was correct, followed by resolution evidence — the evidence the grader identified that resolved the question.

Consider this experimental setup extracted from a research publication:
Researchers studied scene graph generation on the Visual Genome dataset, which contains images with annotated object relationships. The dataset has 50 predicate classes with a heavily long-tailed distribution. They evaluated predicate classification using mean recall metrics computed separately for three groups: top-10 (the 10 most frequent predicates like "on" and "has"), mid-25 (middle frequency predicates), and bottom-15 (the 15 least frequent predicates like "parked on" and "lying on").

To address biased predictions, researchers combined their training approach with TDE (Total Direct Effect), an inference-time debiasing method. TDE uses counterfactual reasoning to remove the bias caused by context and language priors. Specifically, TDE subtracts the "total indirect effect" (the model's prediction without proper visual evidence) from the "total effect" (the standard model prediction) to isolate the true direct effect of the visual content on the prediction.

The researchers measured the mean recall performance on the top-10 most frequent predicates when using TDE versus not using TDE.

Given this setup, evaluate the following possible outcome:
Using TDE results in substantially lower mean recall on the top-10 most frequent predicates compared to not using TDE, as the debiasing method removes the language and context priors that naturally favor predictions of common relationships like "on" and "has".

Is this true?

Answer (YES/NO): YES